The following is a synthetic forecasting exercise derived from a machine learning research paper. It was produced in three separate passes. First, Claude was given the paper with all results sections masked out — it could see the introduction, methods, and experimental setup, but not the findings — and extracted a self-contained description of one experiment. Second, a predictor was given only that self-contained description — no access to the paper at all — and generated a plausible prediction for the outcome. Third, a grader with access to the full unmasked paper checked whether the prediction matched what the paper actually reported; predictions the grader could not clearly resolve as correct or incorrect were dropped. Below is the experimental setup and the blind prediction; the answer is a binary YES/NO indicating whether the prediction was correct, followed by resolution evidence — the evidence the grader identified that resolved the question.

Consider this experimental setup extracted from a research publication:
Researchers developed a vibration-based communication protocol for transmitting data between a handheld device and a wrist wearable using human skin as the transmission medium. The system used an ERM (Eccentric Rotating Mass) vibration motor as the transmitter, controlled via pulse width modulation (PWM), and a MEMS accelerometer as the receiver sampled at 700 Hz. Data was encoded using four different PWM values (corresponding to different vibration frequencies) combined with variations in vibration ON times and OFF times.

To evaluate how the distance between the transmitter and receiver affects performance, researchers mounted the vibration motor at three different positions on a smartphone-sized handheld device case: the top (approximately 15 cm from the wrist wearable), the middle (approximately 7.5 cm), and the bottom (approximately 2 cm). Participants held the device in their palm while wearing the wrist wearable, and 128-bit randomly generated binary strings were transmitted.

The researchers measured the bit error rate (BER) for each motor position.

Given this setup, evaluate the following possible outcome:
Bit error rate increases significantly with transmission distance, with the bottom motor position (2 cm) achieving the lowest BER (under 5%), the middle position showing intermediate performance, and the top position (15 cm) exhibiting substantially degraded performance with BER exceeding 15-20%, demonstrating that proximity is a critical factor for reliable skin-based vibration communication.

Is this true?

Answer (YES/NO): NO